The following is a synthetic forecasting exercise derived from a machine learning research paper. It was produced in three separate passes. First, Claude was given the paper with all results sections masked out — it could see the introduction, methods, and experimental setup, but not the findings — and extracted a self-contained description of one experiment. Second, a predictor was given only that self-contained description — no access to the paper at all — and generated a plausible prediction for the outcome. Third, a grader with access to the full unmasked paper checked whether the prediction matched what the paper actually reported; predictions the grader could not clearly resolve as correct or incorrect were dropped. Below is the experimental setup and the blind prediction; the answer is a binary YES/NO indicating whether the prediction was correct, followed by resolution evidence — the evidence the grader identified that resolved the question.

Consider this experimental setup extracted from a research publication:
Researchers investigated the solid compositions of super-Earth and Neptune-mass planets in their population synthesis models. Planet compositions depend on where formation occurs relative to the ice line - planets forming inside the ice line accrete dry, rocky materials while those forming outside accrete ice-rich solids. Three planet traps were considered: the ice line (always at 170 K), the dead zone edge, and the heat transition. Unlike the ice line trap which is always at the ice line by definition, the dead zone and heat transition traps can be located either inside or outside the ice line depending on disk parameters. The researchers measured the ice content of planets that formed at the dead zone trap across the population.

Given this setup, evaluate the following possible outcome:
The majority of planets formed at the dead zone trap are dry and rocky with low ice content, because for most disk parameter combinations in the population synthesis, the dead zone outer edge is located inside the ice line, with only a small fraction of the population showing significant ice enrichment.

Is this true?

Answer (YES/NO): YES